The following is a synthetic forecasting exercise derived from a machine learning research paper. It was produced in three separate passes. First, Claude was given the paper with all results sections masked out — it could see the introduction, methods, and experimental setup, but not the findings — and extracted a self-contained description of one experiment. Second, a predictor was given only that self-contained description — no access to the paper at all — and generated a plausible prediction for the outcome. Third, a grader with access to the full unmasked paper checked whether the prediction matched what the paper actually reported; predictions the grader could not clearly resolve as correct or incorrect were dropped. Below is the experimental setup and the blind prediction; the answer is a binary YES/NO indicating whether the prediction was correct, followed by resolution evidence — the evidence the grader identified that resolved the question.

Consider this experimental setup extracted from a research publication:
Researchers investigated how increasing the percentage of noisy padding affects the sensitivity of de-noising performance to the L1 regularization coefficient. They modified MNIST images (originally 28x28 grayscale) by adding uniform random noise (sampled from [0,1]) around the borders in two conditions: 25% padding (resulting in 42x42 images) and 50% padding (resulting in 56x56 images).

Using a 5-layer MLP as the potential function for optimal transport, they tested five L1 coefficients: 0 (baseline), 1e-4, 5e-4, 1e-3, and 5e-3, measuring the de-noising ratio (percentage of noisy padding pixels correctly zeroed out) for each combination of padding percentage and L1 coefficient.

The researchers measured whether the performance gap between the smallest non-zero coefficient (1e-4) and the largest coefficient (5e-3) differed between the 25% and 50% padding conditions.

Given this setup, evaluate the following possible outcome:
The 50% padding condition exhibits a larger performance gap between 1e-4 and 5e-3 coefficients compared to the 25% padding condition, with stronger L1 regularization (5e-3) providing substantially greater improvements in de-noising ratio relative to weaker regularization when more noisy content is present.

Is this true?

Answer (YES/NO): NO